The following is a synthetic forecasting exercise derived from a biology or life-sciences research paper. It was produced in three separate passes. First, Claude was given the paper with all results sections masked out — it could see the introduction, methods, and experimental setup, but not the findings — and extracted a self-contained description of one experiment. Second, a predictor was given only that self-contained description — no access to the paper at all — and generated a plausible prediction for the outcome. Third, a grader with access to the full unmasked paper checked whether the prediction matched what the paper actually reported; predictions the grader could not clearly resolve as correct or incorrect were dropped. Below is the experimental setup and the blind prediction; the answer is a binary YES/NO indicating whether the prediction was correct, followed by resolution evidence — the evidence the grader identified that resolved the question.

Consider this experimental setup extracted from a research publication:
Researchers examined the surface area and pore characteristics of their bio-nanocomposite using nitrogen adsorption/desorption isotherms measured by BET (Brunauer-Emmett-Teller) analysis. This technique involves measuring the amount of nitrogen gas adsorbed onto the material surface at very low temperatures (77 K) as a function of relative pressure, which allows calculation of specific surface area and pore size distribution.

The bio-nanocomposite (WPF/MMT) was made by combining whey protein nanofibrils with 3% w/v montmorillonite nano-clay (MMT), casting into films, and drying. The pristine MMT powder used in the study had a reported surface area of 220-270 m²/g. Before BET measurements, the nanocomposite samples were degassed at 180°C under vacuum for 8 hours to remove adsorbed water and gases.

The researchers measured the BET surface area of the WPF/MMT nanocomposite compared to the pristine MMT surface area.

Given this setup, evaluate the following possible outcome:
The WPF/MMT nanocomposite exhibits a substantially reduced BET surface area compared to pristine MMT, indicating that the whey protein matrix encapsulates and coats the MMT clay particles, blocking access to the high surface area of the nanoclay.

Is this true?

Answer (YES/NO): YES